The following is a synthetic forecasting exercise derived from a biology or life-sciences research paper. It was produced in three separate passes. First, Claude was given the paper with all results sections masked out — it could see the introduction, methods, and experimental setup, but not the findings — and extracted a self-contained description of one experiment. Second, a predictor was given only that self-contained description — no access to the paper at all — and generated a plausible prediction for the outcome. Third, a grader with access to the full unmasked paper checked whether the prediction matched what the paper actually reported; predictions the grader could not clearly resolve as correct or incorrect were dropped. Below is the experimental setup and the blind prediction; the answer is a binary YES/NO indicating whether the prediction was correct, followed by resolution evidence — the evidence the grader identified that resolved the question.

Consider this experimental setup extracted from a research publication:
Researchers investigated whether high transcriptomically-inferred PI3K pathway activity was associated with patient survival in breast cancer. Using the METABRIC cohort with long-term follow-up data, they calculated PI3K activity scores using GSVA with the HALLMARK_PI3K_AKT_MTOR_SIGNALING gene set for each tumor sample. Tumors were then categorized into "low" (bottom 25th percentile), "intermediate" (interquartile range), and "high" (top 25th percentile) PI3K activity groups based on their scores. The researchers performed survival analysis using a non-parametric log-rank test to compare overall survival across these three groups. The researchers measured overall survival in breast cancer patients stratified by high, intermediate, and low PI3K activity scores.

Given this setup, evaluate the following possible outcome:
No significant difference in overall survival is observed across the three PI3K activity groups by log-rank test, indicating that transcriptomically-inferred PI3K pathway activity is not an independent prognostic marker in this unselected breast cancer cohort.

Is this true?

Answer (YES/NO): NO